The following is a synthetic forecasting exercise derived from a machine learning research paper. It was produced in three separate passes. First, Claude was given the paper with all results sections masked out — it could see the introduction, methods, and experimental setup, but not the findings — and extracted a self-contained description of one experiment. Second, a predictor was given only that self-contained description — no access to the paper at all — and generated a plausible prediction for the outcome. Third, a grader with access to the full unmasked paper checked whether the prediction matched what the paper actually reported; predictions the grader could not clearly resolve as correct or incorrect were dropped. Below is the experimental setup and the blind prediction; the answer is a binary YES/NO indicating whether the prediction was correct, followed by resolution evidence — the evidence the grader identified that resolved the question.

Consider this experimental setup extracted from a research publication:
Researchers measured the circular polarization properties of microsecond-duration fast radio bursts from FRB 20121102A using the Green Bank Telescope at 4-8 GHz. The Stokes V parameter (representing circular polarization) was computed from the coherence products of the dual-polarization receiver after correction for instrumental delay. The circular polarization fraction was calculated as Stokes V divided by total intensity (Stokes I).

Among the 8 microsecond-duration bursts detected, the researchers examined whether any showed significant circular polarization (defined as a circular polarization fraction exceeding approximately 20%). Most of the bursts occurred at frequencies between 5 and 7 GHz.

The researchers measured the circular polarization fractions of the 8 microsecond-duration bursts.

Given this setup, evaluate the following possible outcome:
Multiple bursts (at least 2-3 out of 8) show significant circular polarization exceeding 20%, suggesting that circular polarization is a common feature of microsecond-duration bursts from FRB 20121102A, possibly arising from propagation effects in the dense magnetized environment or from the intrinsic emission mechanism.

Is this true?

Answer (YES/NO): NO